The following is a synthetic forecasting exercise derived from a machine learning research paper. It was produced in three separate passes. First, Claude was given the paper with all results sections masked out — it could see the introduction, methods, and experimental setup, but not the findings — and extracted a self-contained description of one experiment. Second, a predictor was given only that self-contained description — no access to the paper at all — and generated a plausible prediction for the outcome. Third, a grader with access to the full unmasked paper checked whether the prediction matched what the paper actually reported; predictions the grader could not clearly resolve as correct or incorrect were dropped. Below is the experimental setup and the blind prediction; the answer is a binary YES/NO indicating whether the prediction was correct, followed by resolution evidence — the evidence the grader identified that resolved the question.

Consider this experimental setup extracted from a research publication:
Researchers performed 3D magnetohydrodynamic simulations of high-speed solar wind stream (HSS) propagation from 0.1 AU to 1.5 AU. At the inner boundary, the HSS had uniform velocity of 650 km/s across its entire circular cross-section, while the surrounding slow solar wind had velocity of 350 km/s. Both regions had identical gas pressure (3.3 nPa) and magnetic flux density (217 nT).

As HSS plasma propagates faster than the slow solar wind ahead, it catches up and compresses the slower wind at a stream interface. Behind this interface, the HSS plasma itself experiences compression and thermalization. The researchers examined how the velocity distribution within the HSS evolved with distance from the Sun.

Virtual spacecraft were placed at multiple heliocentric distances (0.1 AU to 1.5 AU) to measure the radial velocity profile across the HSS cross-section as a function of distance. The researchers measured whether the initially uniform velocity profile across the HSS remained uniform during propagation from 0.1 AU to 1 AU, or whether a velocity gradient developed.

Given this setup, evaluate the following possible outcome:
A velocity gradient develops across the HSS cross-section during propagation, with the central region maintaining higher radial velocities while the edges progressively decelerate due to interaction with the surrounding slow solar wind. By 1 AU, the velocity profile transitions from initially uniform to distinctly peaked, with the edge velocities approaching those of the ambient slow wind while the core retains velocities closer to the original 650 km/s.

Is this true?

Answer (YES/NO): YES